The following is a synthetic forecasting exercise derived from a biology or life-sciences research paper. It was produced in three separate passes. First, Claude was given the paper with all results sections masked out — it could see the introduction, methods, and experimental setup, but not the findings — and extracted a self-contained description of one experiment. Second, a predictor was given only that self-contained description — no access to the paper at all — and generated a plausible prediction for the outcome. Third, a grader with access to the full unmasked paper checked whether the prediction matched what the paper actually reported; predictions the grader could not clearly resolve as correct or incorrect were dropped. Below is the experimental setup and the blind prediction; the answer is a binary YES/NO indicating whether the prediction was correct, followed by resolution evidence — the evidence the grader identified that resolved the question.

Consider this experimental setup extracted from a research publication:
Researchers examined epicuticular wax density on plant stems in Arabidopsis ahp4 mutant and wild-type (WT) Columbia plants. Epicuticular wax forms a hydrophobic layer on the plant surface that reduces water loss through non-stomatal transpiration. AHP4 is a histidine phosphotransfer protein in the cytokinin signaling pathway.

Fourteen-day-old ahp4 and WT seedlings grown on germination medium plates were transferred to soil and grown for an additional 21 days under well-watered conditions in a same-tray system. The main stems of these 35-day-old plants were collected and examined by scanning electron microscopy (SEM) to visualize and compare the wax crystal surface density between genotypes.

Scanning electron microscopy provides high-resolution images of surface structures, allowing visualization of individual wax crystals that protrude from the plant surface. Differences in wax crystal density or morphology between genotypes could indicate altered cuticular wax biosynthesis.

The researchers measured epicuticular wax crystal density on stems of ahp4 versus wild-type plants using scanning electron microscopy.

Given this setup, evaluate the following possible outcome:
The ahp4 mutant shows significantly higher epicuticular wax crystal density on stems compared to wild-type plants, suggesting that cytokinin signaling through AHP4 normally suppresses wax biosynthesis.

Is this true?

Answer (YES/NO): YES